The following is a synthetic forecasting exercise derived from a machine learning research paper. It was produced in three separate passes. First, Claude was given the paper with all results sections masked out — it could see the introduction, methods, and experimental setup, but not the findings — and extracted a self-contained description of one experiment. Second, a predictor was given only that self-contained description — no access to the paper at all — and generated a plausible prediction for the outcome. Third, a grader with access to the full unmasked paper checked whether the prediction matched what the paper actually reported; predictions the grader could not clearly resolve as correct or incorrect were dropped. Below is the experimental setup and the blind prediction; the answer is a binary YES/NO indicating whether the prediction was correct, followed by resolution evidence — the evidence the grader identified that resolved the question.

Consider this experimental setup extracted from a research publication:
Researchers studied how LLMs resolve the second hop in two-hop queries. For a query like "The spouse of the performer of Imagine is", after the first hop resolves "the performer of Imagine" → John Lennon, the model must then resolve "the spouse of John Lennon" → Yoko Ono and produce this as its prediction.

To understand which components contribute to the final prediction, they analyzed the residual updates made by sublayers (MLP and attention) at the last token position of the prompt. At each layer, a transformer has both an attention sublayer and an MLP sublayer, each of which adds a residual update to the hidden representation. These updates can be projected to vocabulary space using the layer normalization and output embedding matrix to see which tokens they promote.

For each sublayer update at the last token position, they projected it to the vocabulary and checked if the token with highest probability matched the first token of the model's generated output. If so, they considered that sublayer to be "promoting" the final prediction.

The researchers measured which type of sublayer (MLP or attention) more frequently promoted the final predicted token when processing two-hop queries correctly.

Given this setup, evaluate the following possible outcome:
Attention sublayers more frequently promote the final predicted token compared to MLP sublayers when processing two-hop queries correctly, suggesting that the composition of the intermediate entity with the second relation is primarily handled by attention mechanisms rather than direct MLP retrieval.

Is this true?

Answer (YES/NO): NO